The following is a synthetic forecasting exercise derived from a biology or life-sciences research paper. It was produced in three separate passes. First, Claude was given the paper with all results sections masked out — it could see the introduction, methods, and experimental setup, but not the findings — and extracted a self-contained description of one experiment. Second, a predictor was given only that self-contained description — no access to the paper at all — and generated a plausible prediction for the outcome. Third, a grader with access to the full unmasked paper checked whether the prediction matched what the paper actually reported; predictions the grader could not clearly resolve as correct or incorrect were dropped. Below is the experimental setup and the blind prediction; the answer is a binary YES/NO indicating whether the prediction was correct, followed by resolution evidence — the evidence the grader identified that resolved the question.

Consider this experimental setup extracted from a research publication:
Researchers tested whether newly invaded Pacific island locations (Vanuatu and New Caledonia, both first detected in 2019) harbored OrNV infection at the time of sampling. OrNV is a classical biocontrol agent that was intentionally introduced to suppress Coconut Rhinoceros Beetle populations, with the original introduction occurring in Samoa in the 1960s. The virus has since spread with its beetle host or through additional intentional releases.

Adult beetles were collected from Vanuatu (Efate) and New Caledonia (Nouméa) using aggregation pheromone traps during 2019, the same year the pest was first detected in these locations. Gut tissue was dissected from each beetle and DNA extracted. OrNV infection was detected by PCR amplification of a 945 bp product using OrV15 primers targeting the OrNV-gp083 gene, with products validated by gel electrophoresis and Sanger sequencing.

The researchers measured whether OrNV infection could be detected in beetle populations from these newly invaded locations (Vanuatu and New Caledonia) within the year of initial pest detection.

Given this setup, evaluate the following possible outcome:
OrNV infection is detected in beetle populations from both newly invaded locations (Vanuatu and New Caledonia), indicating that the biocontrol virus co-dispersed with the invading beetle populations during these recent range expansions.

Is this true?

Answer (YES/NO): YES